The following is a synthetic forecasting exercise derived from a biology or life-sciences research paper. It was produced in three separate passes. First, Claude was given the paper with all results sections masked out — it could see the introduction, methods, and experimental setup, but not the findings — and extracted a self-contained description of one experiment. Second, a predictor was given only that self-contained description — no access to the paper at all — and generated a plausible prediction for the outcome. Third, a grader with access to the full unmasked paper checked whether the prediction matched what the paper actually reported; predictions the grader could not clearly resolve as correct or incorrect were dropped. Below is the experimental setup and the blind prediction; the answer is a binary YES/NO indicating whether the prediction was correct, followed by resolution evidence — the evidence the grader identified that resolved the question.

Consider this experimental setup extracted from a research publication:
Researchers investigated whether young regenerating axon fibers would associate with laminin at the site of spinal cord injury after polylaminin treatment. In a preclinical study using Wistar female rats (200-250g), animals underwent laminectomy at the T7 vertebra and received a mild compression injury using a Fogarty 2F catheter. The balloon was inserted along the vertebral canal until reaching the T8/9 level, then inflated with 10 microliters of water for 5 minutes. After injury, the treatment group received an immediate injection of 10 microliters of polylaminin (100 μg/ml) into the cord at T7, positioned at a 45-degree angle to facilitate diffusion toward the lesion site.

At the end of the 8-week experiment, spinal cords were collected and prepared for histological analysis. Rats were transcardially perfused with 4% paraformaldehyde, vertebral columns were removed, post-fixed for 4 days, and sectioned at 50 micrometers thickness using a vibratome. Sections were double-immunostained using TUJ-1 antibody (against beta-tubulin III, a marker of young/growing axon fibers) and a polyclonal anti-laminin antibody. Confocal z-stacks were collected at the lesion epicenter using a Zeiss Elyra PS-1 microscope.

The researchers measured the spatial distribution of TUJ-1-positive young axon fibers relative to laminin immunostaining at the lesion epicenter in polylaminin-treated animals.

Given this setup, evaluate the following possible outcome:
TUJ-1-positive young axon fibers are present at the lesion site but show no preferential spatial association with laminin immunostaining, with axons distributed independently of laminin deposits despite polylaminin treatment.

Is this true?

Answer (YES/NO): NO